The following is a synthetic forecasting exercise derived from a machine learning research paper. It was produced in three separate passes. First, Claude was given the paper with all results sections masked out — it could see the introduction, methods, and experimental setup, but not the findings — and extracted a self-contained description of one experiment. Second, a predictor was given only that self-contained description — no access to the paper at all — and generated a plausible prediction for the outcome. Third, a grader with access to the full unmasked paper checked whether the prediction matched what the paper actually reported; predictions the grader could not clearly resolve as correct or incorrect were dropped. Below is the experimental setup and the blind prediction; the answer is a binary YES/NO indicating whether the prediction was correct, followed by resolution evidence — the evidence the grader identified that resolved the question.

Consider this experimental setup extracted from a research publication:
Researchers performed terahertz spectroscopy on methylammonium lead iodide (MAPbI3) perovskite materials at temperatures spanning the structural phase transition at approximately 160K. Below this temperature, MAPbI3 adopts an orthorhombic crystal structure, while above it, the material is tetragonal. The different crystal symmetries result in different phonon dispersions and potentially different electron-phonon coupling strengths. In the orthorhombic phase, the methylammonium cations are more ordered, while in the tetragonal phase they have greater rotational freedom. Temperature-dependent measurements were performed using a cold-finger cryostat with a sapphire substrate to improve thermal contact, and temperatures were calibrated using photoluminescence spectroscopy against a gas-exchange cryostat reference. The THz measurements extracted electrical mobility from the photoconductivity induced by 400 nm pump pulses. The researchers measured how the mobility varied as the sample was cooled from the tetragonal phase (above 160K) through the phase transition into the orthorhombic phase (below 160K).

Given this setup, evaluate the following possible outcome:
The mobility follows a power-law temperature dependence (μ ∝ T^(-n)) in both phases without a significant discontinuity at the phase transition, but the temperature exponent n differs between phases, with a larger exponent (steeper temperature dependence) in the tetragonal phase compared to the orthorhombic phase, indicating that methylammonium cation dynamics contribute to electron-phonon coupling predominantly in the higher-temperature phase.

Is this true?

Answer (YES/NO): NO